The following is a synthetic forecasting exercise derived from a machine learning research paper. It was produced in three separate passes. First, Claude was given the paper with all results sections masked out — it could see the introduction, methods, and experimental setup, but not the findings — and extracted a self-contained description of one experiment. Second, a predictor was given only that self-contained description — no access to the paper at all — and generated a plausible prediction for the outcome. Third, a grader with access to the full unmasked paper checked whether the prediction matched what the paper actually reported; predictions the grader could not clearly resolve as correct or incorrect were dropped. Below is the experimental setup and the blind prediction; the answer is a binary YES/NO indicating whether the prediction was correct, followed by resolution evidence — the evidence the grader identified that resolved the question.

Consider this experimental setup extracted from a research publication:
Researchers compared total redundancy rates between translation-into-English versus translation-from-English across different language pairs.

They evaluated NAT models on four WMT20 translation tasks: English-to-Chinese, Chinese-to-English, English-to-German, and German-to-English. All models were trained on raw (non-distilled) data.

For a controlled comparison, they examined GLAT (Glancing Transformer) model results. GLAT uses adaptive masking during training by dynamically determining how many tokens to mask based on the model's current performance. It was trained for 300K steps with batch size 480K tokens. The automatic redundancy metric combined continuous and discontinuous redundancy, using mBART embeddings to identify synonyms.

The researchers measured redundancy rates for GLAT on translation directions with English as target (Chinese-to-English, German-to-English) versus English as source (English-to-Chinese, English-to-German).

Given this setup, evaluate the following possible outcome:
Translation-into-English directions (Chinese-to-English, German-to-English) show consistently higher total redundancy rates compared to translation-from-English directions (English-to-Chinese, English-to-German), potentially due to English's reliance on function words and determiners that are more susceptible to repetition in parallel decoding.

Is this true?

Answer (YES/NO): NO